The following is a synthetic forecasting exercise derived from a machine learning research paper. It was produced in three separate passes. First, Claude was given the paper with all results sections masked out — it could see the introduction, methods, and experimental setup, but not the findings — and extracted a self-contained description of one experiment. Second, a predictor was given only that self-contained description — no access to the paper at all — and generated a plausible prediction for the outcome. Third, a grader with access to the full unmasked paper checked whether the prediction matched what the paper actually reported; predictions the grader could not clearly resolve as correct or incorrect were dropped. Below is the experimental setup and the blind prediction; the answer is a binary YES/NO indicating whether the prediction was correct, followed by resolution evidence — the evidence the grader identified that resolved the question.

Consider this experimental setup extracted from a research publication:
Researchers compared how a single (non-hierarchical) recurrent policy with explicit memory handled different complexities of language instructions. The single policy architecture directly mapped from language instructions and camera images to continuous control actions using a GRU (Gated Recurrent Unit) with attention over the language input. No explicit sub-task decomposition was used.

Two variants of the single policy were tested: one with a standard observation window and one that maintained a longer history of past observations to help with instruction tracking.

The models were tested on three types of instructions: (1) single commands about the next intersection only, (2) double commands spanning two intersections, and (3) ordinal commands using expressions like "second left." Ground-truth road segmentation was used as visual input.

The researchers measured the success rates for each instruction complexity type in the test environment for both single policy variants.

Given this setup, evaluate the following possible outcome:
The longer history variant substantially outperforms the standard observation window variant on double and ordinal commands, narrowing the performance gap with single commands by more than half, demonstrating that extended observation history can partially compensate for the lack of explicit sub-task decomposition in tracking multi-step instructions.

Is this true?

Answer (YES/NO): NO